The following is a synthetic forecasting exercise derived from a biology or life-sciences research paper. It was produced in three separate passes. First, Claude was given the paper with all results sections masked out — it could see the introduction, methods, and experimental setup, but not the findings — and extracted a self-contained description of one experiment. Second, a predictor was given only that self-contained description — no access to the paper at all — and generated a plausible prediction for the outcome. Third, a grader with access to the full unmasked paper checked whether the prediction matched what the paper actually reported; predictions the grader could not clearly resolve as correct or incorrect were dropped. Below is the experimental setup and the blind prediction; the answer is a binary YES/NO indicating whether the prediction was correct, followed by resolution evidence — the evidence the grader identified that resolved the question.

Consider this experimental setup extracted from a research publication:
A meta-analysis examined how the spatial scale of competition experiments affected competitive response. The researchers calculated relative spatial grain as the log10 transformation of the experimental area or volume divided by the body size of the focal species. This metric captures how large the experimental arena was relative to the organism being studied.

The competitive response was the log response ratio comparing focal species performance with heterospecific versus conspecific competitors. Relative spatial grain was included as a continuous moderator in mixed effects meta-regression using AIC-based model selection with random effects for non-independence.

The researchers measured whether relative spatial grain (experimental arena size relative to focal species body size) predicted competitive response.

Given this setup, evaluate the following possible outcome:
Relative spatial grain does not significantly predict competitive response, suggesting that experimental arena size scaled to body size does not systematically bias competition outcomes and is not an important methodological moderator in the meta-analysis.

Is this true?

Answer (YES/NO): NO